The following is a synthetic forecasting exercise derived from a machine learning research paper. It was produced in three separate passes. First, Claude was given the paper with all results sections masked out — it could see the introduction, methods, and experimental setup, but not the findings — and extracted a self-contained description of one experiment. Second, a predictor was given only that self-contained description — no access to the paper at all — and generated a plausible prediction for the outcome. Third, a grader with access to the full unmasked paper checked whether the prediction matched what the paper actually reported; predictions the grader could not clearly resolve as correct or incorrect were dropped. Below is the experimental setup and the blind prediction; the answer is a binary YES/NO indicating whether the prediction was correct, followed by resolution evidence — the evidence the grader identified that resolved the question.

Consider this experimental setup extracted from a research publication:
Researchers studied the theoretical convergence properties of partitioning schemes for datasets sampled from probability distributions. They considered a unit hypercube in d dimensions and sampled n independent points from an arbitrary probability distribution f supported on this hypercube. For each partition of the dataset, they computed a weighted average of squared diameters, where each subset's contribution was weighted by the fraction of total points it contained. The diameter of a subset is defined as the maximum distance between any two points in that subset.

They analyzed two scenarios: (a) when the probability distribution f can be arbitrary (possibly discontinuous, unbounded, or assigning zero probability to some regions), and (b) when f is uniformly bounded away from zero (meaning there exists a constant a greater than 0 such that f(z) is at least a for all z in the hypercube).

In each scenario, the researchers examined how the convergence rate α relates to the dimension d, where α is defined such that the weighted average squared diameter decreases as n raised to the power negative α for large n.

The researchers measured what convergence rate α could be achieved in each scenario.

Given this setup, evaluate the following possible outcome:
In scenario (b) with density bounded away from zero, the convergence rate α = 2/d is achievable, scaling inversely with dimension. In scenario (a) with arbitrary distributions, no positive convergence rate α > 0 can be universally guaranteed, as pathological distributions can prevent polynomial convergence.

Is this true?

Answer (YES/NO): NO